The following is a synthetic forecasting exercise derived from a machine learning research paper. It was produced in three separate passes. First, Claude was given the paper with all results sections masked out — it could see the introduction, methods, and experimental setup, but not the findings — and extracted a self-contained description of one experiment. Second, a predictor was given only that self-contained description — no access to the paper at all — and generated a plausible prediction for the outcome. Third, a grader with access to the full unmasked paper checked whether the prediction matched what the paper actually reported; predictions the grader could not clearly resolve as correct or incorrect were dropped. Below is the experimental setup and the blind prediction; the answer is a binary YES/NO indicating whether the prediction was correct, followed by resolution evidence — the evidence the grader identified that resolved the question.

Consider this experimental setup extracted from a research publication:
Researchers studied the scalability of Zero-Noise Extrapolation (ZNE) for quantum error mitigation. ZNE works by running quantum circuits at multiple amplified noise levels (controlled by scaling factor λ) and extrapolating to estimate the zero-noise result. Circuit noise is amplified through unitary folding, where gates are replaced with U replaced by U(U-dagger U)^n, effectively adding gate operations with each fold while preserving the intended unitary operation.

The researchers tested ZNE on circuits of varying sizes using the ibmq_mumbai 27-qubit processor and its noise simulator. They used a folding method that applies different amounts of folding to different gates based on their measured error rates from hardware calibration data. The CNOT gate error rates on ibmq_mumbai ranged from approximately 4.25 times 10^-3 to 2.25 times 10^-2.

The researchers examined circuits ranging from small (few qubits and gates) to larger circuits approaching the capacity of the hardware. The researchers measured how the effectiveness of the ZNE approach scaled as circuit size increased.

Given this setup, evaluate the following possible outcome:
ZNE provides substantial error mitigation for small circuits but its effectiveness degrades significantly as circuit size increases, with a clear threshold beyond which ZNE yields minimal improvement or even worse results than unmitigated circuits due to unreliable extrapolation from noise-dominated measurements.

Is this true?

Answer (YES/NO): NO